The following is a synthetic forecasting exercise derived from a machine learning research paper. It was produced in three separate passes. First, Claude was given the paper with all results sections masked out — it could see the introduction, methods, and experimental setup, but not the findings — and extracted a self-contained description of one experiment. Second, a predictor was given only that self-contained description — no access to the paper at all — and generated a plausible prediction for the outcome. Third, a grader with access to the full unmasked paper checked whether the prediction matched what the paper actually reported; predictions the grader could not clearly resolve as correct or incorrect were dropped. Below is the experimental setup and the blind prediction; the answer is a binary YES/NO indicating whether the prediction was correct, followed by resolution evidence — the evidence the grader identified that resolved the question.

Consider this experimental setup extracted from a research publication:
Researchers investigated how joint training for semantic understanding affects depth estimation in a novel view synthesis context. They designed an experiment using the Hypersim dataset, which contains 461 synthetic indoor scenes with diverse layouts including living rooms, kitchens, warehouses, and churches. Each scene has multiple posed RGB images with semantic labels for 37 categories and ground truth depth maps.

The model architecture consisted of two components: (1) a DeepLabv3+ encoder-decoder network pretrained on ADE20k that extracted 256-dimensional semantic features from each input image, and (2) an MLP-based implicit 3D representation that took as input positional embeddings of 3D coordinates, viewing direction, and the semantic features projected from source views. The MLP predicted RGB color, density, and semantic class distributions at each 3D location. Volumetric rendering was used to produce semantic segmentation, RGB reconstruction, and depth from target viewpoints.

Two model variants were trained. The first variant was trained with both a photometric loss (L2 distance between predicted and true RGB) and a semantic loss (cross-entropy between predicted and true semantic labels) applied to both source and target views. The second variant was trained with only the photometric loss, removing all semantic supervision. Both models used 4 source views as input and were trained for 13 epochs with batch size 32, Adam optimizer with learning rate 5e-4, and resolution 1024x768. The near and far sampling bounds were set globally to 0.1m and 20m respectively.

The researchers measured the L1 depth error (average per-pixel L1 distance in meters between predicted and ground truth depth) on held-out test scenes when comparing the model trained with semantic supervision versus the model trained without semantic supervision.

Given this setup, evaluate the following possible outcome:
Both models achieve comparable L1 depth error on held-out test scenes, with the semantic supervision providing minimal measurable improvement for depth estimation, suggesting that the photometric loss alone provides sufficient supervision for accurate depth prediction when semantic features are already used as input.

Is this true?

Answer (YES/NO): NO